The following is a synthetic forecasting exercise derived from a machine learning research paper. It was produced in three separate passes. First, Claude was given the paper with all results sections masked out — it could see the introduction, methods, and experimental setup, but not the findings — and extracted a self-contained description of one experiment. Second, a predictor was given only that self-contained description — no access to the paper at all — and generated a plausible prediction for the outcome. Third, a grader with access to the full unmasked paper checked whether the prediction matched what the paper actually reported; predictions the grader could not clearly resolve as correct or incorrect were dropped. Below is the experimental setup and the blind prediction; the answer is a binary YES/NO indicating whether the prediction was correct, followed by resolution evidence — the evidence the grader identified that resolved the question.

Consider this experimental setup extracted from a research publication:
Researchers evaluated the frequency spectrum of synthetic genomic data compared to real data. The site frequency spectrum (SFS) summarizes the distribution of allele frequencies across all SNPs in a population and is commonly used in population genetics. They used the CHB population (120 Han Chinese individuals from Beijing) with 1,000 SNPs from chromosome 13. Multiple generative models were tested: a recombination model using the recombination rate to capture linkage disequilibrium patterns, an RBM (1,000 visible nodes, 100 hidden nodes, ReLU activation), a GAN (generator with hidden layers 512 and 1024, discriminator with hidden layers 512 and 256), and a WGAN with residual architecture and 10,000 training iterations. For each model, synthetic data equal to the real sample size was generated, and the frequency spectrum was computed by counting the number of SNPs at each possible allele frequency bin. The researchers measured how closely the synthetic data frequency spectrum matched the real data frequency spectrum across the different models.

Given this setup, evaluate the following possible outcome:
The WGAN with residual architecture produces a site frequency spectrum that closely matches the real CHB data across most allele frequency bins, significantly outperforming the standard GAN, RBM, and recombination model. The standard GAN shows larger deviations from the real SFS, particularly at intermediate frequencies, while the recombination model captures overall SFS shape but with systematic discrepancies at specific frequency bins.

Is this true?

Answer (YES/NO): NO